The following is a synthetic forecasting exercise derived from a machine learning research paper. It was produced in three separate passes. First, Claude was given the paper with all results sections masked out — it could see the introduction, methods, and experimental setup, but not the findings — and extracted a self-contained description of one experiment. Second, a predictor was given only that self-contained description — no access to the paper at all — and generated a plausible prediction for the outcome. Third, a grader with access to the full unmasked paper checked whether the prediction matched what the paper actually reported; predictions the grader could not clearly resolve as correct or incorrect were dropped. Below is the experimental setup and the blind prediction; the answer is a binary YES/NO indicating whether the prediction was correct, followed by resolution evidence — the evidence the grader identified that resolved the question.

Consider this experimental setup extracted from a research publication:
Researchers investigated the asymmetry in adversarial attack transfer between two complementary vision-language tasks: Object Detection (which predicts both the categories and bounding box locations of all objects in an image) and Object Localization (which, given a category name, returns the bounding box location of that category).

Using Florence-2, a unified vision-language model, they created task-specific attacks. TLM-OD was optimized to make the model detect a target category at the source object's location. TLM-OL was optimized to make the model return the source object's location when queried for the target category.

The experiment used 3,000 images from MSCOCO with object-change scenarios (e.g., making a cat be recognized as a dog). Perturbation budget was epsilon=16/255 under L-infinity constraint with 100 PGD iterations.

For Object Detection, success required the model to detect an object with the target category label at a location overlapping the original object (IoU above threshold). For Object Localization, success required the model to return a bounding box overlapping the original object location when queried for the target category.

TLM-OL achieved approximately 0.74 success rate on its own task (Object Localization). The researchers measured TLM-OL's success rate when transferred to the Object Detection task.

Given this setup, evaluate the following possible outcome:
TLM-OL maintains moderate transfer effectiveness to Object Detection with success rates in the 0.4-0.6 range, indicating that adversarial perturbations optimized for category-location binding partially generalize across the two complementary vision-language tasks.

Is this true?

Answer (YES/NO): NO